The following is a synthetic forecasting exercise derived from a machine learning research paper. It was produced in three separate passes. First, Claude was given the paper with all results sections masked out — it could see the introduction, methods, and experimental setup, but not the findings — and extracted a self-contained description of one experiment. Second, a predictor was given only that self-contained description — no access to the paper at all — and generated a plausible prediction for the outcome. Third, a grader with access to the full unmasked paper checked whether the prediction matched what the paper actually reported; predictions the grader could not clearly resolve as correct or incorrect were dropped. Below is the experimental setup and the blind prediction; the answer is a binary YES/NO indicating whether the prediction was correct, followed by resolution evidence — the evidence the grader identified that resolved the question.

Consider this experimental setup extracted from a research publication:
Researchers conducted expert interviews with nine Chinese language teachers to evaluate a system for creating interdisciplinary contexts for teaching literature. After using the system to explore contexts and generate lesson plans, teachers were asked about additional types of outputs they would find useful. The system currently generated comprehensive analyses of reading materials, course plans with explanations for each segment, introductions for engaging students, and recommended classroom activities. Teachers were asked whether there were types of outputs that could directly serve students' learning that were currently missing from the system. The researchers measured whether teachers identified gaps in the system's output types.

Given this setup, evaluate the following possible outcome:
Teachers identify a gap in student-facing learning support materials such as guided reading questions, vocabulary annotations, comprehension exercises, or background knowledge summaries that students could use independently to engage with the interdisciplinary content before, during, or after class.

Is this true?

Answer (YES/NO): YES